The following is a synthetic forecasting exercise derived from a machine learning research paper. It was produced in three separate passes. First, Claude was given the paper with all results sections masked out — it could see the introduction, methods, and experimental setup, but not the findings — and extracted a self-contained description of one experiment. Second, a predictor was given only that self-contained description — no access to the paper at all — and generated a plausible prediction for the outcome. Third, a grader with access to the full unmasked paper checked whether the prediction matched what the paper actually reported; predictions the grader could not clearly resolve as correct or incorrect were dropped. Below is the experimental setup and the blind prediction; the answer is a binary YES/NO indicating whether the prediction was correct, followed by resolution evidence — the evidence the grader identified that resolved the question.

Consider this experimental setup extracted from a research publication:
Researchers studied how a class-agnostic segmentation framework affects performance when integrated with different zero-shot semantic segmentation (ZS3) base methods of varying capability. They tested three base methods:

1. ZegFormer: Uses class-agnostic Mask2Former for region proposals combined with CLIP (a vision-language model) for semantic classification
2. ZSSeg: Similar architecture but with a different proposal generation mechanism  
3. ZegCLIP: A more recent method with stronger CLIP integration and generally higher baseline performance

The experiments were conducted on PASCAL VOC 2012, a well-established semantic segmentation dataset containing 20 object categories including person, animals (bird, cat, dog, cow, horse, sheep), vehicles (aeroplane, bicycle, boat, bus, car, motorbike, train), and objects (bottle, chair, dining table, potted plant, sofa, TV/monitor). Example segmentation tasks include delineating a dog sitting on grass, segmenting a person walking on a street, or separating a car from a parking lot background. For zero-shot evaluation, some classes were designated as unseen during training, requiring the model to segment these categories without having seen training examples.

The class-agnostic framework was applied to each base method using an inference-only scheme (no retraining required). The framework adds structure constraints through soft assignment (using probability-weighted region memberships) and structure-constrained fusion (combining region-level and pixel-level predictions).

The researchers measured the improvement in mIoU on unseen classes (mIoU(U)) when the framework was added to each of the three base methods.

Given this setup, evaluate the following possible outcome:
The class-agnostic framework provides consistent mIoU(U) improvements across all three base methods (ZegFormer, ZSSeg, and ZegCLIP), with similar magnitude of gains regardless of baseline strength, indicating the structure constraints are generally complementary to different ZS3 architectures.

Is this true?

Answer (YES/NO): NO